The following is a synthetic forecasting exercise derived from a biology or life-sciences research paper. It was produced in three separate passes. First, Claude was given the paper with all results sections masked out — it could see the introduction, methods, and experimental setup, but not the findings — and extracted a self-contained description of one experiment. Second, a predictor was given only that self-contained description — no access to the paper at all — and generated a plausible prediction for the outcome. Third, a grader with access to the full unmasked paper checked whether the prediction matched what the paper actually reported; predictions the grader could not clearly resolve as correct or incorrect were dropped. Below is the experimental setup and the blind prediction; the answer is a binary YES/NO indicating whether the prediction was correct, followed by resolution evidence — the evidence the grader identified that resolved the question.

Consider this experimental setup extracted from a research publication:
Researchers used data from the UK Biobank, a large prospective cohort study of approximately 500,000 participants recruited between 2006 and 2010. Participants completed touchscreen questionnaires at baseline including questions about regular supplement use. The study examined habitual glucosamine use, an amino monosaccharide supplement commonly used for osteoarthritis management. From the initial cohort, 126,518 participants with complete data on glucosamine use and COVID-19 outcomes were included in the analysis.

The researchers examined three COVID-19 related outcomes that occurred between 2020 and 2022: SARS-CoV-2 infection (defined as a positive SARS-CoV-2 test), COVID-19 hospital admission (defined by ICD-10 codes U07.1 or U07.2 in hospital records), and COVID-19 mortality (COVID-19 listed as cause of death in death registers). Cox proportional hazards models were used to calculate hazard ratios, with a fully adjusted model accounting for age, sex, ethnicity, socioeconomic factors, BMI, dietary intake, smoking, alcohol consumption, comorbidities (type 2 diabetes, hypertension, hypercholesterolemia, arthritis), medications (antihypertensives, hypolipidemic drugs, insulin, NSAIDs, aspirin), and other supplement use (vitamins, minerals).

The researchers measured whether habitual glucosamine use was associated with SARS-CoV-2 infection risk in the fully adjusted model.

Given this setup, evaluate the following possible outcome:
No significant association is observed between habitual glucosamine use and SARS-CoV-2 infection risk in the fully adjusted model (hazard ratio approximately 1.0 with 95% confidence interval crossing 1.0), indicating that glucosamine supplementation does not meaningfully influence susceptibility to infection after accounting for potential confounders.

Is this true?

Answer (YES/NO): YES